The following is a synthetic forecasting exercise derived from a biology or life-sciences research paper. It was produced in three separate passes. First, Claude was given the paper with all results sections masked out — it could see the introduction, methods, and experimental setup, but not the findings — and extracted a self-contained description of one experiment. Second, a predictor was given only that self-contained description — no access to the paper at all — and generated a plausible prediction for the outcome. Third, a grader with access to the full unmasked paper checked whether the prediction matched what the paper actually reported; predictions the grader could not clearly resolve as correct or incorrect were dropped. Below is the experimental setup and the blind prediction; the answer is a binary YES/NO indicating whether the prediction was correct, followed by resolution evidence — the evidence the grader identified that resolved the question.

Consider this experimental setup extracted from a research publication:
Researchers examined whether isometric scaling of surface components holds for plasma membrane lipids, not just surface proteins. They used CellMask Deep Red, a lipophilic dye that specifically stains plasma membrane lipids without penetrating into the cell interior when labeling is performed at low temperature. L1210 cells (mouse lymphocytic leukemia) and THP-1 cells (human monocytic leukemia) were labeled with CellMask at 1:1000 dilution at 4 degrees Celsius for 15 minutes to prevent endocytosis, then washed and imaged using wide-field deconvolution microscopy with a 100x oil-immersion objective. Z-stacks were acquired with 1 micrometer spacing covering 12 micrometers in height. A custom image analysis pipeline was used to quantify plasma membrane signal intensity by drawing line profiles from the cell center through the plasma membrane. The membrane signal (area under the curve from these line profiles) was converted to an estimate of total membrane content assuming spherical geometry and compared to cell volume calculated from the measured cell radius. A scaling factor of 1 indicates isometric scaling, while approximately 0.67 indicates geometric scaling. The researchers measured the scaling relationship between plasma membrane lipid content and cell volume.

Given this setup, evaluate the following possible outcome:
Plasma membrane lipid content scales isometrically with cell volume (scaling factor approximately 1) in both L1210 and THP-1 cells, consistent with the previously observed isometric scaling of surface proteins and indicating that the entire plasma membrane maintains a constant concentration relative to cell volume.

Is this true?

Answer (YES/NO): NO